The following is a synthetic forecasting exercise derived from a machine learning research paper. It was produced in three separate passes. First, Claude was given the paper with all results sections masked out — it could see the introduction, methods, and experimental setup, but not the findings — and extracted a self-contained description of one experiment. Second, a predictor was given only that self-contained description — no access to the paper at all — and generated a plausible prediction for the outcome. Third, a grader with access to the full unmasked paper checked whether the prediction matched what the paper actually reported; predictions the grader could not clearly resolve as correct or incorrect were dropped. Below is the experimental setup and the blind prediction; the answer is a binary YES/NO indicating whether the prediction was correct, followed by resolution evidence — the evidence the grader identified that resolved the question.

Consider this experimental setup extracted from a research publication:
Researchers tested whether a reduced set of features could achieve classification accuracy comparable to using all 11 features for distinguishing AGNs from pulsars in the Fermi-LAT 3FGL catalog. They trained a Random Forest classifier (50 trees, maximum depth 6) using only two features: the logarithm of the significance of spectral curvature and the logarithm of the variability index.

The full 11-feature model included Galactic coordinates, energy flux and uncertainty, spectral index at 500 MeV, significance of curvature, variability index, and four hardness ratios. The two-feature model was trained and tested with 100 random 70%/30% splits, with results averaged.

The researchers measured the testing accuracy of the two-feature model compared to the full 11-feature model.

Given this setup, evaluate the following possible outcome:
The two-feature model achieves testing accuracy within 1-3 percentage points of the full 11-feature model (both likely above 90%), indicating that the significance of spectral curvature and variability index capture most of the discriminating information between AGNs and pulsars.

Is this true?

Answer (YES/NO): YES